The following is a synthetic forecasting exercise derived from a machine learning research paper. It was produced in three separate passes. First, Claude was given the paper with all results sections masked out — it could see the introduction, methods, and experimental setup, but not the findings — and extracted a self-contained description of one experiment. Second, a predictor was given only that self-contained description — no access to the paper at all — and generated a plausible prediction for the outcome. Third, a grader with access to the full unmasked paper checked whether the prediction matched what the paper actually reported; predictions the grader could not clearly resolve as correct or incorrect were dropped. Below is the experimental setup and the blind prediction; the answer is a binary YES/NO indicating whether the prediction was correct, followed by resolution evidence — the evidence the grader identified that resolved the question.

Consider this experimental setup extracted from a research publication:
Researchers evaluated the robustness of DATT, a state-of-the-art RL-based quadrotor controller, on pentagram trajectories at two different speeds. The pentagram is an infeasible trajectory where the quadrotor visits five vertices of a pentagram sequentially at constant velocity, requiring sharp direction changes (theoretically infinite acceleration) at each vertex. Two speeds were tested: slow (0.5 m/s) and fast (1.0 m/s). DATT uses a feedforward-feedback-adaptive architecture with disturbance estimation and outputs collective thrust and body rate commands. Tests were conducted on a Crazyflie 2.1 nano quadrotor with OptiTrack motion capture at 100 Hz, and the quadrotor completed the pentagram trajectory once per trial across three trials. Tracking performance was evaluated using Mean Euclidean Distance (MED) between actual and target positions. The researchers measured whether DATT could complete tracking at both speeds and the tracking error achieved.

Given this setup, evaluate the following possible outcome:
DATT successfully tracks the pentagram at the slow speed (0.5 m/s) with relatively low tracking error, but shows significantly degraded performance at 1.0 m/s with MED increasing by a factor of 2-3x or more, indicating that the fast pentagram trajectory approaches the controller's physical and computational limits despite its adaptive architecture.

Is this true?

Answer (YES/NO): YES